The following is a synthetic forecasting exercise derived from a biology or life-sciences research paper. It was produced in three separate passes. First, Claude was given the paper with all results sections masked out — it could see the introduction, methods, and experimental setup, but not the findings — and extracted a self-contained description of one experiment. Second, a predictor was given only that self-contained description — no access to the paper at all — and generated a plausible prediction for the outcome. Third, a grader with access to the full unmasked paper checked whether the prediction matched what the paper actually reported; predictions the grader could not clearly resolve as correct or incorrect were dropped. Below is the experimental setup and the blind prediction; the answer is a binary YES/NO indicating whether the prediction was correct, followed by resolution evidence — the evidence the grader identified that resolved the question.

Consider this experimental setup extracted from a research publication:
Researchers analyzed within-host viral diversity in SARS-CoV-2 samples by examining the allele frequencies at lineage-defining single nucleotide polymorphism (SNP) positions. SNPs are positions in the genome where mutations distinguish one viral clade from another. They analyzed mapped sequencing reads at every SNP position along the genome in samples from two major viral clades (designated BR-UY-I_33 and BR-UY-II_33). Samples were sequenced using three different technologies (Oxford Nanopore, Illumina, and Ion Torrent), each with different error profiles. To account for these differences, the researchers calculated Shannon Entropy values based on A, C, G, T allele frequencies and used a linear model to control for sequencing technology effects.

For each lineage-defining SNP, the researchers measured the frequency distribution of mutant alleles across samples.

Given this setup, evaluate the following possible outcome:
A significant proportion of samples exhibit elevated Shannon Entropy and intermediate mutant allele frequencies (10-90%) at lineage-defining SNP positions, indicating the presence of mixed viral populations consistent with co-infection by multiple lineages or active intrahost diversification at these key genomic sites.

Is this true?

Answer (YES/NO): NO